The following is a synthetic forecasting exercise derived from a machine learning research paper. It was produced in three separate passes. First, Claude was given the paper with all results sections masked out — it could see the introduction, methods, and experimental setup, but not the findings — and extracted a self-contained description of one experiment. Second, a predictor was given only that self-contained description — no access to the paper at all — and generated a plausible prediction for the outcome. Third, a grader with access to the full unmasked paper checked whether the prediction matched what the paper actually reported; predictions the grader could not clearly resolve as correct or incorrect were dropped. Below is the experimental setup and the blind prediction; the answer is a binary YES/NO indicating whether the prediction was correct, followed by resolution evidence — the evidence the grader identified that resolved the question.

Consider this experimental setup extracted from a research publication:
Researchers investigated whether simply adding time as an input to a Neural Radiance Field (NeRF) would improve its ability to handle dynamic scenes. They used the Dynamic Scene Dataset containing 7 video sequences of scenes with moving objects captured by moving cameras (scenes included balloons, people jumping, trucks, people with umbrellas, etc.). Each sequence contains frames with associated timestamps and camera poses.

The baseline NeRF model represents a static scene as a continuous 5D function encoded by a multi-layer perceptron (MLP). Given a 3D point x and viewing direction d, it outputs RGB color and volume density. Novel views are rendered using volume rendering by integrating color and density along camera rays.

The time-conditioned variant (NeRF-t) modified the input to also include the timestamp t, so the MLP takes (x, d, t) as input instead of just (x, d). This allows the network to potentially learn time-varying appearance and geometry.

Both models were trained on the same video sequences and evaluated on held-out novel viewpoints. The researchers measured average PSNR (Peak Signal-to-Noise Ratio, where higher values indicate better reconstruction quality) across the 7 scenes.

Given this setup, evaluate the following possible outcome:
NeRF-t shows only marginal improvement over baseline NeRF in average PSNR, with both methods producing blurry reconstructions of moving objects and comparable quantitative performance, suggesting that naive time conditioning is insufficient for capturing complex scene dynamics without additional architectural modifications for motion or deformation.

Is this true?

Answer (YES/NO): NO